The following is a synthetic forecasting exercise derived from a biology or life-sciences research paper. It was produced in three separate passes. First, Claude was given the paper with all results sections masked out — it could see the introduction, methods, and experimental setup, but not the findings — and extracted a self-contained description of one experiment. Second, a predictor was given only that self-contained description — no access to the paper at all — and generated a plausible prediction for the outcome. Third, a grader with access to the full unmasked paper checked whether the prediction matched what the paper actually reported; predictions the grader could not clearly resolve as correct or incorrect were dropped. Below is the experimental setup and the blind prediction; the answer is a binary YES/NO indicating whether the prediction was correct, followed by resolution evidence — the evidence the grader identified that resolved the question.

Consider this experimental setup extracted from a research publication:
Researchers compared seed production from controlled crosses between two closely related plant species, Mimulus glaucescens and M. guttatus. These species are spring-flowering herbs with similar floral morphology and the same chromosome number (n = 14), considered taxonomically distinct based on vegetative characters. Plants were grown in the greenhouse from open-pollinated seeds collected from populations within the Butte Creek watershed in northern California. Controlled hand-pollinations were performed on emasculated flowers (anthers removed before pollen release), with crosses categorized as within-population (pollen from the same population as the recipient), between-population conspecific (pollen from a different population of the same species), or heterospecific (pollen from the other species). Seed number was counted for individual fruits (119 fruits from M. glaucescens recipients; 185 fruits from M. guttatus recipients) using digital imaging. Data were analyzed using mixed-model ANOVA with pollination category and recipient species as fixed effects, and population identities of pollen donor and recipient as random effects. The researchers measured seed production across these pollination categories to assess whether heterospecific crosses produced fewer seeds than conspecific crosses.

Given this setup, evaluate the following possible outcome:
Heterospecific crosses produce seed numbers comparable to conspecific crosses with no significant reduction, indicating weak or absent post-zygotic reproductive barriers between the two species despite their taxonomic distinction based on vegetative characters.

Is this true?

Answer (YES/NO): YES